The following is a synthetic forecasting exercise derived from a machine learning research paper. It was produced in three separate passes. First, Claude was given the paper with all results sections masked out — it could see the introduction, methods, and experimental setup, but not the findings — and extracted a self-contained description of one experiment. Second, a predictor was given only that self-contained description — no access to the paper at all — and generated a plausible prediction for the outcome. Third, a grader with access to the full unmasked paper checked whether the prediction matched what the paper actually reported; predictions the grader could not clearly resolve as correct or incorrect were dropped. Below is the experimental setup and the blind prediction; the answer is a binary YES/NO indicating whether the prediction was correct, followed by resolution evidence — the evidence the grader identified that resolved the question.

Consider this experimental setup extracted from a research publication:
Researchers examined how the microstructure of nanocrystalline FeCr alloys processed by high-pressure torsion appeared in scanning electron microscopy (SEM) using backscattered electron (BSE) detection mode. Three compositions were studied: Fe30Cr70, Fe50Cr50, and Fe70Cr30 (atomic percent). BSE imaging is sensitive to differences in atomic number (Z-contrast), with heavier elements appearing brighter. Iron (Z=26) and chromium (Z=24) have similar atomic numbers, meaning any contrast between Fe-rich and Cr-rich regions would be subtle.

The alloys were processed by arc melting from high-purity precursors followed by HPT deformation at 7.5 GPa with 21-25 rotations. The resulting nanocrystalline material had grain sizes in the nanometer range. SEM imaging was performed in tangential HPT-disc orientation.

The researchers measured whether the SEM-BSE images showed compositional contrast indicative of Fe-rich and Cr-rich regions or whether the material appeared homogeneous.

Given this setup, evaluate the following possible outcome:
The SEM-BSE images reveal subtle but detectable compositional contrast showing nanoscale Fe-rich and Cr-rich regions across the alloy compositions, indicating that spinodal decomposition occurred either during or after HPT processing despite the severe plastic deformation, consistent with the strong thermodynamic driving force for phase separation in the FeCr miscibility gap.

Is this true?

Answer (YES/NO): NO